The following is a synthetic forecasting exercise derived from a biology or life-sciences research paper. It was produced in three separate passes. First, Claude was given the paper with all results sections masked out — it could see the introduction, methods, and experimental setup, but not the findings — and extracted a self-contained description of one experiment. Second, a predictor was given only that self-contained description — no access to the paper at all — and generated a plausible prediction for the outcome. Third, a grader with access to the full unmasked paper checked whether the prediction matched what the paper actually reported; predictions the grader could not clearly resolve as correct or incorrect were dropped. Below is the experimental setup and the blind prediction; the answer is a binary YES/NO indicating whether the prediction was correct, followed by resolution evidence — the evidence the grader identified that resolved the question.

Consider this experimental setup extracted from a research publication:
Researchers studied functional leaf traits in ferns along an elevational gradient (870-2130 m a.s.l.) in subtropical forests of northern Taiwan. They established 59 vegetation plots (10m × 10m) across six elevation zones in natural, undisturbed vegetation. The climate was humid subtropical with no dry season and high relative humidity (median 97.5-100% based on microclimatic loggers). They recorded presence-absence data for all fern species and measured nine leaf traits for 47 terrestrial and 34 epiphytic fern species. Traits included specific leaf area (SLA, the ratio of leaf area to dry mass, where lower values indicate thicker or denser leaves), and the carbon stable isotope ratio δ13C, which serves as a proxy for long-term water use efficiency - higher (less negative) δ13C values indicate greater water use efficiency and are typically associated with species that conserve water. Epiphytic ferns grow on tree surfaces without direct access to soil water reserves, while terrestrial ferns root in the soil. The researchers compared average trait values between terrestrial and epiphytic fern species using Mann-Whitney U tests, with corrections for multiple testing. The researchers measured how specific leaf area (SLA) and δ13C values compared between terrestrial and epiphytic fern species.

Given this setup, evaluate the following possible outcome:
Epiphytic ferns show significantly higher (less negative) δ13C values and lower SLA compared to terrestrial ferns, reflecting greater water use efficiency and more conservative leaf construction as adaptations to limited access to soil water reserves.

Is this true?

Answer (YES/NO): YES